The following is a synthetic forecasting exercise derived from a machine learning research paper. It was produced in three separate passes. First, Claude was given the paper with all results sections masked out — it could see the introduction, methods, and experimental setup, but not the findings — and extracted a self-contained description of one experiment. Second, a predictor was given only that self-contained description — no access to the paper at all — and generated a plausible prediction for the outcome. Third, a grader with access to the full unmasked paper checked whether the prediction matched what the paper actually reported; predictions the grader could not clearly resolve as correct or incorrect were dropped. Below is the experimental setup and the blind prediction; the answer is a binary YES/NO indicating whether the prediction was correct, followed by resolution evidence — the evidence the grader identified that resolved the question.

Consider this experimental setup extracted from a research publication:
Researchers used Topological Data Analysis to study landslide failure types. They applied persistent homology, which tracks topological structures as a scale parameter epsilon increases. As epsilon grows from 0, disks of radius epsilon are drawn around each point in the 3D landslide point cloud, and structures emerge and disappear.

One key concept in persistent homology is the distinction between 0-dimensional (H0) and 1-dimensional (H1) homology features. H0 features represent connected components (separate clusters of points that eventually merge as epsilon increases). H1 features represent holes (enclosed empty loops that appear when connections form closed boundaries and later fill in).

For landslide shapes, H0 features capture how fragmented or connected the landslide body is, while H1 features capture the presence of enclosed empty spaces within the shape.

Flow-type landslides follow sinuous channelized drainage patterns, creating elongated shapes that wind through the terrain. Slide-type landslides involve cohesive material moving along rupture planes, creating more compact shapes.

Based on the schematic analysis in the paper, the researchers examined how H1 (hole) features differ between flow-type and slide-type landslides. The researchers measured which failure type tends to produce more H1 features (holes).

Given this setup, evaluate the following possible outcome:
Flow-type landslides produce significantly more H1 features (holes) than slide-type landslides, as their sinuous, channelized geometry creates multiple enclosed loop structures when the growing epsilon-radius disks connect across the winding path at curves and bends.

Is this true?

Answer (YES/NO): YES